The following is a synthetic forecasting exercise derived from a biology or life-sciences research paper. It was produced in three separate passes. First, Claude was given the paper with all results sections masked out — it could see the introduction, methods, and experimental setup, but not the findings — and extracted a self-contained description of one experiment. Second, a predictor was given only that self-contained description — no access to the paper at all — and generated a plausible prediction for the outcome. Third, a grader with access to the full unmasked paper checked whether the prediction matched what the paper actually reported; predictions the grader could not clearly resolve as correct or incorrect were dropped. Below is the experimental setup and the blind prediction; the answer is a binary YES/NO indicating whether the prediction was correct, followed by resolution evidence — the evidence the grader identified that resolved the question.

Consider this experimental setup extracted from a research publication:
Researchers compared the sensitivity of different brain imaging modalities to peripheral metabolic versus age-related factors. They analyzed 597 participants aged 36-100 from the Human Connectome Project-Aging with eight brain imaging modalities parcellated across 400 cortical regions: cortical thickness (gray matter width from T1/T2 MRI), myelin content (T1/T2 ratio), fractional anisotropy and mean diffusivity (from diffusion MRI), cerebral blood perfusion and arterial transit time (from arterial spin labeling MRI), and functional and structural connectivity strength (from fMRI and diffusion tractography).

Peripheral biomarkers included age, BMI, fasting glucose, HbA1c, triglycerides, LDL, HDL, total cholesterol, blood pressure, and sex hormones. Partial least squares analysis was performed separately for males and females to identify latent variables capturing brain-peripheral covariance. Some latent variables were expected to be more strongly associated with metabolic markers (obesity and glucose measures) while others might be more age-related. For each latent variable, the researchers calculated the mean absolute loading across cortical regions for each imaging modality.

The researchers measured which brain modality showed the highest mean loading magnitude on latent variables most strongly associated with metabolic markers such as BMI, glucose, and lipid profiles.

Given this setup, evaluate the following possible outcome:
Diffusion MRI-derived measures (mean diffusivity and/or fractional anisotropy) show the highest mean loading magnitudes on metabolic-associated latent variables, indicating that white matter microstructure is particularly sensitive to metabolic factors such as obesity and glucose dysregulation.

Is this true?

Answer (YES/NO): NO